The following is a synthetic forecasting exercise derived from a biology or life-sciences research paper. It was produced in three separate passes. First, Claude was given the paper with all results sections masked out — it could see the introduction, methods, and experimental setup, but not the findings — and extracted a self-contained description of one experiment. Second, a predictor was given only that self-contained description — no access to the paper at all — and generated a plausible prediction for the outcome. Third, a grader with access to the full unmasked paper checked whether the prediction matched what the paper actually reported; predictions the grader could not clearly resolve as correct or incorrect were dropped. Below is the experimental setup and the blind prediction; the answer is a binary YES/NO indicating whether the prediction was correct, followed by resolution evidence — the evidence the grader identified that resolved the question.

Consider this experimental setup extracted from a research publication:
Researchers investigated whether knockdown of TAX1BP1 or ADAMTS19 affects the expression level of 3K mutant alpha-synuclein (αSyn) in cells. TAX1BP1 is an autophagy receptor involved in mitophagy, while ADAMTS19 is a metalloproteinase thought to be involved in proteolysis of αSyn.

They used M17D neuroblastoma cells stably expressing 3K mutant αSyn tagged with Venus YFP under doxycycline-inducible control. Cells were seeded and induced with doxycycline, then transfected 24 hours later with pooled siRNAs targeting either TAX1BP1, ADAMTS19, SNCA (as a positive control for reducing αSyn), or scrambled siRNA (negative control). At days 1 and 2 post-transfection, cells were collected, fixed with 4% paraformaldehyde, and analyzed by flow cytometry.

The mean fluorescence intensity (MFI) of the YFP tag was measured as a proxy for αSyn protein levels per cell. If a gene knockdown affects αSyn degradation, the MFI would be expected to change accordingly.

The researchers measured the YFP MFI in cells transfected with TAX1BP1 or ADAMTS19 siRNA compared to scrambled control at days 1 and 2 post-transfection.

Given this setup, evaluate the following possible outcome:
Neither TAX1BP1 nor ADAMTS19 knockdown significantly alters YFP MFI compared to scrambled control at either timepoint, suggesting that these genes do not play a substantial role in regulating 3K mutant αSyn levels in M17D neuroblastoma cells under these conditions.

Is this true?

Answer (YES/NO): YES